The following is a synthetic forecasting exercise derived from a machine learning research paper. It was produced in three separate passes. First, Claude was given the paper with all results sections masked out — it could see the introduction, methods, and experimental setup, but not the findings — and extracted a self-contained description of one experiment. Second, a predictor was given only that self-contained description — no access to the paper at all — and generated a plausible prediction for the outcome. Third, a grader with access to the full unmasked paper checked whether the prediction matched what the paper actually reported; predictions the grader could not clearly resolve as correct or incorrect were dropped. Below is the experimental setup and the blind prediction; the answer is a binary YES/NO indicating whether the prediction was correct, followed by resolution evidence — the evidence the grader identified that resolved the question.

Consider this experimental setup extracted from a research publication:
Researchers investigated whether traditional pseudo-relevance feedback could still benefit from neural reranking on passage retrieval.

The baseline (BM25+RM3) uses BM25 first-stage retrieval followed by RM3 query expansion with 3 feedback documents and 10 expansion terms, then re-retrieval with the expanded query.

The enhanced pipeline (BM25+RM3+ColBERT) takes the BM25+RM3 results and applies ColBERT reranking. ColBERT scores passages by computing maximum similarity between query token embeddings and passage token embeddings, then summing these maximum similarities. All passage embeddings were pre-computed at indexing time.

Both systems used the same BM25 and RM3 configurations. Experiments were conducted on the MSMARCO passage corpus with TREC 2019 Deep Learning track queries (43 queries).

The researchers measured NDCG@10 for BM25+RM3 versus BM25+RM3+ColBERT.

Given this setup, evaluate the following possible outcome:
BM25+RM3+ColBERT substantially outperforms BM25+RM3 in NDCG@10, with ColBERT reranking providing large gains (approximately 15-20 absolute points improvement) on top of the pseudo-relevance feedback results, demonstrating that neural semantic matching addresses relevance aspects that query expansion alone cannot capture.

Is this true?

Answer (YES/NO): YES